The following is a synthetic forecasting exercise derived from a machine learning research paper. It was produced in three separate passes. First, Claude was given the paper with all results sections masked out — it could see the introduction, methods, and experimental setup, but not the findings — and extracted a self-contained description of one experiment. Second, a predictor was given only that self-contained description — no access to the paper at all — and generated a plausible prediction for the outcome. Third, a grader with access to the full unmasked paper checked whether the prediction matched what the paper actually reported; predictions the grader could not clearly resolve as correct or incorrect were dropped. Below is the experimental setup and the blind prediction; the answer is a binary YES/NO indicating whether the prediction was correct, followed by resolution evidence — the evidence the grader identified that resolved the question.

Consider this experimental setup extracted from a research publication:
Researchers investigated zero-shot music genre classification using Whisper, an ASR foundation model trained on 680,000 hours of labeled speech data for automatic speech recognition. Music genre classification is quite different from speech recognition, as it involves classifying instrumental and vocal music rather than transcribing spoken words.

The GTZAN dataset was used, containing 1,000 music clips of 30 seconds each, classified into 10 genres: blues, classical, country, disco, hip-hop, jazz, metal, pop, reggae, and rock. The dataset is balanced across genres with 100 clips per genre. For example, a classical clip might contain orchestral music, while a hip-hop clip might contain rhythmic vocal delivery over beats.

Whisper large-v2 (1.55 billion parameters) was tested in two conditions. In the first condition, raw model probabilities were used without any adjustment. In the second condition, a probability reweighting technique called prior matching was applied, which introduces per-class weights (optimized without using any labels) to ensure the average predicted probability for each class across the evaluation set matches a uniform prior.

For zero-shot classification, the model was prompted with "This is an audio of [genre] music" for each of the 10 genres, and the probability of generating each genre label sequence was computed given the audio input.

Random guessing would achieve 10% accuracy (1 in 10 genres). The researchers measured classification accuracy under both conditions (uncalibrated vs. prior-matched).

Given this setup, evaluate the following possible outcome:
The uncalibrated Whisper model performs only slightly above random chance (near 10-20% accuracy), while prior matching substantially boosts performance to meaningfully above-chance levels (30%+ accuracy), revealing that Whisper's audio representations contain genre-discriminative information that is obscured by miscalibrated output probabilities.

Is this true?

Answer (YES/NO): NO